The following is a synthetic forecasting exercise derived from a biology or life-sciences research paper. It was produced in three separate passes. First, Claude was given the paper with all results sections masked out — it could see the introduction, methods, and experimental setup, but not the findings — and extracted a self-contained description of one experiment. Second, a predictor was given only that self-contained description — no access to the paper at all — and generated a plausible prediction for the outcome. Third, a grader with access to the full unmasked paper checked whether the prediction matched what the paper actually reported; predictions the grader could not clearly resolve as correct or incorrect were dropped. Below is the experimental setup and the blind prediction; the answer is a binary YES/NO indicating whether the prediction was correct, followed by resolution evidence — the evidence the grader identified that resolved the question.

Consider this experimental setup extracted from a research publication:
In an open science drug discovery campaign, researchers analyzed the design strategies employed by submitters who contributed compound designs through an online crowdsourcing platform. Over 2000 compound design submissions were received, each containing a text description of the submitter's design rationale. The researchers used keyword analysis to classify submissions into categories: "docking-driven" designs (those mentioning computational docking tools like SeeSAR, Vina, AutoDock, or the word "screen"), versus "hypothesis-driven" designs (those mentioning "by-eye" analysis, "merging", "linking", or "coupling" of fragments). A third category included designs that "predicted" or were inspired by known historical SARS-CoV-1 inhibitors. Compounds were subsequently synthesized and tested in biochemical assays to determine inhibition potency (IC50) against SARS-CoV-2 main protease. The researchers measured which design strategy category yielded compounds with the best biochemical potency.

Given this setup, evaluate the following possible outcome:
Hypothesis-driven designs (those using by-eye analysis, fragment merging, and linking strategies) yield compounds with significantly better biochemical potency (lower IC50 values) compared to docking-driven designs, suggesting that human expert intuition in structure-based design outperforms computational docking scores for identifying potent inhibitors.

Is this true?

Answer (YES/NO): NO